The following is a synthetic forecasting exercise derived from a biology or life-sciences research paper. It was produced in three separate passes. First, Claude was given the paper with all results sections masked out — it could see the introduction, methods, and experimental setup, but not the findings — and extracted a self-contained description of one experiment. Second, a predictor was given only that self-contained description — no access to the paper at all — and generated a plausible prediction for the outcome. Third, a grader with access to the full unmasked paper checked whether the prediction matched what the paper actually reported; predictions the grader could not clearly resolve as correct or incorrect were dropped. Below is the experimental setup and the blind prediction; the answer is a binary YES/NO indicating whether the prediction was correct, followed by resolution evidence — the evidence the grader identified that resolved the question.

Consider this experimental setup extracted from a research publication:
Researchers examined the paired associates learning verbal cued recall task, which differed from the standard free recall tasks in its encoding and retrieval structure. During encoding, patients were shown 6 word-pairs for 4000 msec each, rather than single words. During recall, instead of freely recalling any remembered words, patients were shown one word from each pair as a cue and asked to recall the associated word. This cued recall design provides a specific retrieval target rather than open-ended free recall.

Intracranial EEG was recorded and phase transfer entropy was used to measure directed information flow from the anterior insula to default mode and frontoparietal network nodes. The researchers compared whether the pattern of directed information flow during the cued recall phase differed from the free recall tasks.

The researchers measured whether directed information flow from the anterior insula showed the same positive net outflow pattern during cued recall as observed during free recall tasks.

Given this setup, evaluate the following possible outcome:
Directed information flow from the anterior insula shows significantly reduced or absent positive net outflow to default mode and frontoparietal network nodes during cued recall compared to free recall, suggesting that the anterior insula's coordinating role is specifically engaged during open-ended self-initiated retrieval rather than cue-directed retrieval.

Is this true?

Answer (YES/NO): NO